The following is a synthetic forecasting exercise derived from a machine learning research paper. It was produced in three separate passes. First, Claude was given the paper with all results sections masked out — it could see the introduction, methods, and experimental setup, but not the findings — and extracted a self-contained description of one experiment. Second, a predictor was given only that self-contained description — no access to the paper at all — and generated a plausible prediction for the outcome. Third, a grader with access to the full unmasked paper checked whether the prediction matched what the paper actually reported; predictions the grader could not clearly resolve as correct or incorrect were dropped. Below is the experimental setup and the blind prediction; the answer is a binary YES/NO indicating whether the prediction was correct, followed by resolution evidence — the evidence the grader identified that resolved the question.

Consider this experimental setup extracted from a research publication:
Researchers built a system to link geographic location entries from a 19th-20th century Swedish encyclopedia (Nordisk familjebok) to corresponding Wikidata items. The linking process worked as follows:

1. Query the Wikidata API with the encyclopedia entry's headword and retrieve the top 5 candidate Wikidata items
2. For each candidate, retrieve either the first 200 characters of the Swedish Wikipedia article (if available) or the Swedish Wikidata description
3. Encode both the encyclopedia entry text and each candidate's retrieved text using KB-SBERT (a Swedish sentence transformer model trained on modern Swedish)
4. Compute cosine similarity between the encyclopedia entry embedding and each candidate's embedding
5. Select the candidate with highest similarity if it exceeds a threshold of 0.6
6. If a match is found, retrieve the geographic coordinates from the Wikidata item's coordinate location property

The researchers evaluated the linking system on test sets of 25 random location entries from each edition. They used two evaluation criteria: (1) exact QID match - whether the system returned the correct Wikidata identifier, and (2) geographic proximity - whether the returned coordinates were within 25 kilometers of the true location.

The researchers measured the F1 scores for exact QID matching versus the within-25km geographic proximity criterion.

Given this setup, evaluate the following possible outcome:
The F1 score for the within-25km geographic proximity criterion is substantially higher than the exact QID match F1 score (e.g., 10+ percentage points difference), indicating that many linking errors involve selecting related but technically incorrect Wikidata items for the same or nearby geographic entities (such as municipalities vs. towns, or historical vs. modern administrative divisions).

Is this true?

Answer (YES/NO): YES